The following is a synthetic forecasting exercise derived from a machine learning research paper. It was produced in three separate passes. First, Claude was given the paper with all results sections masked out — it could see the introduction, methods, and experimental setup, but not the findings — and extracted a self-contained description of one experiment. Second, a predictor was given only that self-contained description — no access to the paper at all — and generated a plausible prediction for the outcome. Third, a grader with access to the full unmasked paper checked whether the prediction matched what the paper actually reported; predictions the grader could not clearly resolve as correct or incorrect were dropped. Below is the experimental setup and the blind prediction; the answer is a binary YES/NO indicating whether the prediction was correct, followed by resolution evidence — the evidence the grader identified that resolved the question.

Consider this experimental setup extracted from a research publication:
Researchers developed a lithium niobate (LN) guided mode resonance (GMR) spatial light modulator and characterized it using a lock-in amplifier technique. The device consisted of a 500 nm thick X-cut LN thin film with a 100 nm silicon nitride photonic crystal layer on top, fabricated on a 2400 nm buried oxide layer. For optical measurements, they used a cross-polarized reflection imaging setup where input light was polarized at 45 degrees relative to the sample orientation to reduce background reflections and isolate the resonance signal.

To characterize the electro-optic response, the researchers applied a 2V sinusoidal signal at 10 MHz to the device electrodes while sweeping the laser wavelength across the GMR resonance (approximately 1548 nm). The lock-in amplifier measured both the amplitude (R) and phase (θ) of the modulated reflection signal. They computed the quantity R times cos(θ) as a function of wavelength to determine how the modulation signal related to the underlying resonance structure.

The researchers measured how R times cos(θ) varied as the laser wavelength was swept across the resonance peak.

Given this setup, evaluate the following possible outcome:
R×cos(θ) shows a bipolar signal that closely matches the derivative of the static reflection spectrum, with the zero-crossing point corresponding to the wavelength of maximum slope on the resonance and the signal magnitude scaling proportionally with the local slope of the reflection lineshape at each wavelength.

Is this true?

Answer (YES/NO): NO